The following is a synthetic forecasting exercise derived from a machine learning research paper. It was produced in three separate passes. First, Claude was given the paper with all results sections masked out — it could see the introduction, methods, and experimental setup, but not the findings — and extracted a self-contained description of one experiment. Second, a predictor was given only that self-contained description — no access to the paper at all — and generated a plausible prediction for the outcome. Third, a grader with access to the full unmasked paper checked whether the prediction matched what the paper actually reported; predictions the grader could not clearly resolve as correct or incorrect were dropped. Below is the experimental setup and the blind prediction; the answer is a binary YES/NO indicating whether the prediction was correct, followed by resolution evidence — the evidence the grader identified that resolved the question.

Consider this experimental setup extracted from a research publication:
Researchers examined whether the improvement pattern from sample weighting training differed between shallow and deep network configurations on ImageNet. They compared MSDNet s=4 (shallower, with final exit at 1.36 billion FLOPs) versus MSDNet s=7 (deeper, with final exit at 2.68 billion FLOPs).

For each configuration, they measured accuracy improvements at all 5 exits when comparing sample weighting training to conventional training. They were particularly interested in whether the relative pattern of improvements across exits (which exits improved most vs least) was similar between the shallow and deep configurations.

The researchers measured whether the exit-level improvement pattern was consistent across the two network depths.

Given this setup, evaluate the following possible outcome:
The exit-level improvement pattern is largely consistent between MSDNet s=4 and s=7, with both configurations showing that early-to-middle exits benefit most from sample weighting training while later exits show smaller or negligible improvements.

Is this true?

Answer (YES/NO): NO